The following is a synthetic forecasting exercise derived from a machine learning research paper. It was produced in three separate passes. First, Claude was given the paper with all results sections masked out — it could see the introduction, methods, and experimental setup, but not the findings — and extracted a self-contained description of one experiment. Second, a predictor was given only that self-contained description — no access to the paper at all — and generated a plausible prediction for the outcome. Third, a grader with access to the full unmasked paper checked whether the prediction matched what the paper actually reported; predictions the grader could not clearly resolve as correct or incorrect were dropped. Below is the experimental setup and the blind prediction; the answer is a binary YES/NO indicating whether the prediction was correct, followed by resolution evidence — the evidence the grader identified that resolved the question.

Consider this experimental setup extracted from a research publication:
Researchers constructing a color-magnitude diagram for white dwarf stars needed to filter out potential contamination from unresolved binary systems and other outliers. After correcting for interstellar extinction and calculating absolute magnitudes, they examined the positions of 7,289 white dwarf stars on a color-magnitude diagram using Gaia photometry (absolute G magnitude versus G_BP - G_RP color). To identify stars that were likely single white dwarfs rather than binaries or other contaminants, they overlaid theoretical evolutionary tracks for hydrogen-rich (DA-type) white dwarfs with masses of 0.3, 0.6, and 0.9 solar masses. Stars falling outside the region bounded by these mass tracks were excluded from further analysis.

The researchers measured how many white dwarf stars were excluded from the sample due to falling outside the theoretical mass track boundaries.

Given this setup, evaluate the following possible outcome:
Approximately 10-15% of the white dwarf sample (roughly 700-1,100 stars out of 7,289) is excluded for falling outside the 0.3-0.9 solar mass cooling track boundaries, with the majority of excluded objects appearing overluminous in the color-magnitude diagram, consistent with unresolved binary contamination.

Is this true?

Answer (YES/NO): NO